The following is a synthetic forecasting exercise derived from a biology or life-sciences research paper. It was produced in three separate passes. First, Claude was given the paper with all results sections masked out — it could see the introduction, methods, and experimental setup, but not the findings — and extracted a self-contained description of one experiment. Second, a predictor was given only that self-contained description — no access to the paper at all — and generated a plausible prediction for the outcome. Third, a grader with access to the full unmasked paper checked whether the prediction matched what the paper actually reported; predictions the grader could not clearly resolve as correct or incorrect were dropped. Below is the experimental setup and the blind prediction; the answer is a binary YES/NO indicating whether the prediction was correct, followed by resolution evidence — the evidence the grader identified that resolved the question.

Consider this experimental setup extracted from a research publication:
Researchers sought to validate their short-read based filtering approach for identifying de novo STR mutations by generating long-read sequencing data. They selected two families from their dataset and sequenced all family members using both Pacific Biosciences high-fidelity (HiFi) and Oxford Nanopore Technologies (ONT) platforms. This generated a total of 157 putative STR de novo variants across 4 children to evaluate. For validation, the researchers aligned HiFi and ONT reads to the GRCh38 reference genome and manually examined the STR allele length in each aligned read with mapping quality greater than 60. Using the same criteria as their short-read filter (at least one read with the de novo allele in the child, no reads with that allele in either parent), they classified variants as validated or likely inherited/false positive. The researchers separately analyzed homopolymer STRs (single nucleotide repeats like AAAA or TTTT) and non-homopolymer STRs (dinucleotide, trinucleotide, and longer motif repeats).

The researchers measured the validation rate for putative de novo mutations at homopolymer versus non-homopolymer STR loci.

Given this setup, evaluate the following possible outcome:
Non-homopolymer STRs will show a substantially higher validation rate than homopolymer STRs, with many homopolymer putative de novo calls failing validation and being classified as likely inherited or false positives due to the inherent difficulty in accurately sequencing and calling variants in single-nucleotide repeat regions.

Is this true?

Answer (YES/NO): YES